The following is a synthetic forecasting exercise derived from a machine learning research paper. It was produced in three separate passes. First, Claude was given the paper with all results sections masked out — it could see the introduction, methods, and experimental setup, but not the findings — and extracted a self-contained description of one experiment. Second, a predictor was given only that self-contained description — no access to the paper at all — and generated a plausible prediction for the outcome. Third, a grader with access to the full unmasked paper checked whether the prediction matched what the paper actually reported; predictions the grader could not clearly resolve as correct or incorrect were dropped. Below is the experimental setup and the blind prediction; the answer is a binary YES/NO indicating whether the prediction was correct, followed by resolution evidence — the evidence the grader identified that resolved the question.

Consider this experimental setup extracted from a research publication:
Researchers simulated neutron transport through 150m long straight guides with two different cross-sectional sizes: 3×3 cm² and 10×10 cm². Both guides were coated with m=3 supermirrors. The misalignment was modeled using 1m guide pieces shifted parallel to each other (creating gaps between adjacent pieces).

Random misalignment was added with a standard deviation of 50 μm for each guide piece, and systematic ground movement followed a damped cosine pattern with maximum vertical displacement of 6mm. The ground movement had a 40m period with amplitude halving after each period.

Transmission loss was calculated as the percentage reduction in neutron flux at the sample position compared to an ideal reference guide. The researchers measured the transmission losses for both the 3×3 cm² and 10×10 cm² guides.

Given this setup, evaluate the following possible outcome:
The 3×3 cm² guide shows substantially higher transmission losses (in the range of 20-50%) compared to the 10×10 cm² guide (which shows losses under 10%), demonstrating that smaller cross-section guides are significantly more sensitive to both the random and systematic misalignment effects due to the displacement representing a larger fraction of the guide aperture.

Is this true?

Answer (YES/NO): NO